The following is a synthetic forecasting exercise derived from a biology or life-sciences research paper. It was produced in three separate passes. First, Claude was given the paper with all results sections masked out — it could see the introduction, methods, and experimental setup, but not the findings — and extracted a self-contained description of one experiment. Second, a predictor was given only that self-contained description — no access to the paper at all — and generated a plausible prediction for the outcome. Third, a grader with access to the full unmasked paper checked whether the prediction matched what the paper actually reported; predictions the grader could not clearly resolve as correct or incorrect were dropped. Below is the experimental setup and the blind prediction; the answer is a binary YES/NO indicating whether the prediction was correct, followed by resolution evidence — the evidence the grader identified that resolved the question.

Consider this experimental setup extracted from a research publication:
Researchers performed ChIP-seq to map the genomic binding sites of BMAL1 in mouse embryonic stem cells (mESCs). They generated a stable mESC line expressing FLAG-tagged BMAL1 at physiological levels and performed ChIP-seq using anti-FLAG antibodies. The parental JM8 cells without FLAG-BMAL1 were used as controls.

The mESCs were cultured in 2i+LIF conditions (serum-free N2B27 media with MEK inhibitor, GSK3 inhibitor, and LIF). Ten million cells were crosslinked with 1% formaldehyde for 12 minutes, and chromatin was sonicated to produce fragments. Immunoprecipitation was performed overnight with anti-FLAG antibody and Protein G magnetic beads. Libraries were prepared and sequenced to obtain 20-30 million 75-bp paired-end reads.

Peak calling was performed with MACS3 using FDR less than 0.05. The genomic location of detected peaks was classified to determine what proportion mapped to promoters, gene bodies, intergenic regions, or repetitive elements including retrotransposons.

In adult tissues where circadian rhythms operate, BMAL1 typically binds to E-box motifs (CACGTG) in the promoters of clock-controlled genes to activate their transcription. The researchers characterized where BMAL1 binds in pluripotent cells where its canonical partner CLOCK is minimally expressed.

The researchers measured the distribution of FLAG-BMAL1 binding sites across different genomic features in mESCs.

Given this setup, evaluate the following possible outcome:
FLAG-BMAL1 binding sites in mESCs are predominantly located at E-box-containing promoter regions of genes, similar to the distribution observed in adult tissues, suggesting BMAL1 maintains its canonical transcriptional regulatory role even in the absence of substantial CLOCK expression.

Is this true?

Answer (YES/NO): NO